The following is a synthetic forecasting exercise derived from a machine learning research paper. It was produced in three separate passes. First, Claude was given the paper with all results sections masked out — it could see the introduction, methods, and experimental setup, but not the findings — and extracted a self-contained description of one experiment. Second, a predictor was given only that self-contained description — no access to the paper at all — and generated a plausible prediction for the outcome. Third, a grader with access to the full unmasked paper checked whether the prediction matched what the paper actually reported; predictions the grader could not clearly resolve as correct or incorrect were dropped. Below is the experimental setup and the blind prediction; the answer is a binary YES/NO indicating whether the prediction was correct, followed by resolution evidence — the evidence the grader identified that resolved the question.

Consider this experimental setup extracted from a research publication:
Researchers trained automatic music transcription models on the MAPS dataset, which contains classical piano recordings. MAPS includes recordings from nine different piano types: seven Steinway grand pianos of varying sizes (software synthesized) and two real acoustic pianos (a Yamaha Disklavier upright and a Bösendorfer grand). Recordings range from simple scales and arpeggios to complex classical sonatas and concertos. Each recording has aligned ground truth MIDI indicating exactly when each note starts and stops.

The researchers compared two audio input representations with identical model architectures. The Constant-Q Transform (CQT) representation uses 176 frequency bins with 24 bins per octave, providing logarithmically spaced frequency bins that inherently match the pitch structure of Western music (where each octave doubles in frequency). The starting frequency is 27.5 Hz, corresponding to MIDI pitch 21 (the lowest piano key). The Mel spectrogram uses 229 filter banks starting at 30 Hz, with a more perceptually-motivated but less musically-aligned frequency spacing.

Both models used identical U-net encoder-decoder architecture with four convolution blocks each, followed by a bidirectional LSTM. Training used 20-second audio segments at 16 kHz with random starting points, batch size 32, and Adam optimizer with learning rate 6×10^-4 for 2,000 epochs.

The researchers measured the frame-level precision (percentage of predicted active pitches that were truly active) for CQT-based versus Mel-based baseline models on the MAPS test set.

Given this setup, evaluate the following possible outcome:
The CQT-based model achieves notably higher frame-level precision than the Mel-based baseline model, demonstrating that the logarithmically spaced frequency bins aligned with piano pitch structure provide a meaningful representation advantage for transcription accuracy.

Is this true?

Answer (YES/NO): NO